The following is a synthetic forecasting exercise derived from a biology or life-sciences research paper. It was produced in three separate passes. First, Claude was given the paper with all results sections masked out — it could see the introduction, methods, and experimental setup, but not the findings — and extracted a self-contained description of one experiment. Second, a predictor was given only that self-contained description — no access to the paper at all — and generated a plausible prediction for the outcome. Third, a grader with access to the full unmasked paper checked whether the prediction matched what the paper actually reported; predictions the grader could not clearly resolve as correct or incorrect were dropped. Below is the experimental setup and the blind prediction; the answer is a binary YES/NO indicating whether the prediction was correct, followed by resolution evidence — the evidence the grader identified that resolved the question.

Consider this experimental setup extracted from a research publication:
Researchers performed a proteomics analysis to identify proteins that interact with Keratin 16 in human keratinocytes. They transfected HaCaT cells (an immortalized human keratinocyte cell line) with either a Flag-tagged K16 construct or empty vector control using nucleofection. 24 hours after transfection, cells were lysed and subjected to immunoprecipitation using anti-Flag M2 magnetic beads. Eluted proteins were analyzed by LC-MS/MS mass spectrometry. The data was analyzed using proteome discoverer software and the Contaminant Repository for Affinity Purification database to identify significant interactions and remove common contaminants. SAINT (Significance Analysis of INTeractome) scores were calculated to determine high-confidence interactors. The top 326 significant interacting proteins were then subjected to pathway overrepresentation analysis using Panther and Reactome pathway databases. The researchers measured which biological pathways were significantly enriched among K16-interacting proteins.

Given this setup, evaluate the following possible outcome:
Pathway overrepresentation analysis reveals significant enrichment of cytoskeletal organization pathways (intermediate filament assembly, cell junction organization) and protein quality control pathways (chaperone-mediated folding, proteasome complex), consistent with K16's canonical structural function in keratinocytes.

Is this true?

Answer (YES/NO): NO